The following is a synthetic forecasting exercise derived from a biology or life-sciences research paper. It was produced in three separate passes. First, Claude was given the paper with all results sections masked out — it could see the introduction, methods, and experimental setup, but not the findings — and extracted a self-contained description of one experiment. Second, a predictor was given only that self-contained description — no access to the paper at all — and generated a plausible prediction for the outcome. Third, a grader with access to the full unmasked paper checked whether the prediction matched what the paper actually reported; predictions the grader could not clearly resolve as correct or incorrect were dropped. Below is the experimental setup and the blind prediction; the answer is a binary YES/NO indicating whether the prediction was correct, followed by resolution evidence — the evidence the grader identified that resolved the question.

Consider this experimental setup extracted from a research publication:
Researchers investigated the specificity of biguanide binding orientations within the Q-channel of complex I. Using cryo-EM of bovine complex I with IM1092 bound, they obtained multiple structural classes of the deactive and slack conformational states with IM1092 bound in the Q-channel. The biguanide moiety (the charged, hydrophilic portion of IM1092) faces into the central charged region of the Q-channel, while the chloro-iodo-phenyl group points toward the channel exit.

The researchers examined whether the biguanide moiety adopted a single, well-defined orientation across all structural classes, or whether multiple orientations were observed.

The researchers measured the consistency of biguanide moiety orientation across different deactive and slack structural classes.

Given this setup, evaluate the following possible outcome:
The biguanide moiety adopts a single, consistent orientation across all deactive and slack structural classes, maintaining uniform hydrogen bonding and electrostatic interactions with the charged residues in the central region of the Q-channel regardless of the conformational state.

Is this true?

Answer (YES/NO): NO